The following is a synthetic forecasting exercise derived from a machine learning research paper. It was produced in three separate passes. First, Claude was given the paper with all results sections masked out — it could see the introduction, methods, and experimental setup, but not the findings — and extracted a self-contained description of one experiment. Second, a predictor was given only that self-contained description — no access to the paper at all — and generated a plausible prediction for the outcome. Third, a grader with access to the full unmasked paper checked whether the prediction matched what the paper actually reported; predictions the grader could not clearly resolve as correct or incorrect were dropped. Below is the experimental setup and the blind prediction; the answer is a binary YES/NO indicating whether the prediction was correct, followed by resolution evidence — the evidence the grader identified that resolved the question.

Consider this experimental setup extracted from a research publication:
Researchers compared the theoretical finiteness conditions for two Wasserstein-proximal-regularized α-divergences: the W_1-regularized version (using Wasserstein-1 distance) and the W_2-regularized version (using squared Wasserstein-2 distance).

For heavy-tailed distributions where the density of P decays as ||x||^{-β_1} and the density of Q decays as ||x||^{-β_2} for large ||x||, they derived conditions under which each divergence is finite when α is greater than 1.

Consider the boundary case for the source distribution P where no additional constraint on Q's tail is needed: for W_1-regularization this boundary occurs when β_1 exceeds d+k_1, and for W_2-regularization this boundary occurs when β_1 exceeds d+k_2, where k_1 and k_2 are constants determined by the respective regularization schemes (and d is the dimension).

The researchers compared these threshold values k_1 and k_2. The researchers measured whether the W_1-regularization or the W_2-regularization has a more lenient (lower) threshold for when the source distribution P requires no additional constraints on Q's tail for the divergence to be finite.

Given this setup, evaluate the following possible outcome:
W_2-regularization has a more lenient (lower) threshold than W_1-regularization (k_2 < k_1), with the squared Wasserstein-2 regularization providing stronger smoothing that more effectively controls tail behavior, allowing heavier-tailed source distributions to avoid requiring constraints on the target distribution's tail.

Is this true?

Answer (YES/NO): NO